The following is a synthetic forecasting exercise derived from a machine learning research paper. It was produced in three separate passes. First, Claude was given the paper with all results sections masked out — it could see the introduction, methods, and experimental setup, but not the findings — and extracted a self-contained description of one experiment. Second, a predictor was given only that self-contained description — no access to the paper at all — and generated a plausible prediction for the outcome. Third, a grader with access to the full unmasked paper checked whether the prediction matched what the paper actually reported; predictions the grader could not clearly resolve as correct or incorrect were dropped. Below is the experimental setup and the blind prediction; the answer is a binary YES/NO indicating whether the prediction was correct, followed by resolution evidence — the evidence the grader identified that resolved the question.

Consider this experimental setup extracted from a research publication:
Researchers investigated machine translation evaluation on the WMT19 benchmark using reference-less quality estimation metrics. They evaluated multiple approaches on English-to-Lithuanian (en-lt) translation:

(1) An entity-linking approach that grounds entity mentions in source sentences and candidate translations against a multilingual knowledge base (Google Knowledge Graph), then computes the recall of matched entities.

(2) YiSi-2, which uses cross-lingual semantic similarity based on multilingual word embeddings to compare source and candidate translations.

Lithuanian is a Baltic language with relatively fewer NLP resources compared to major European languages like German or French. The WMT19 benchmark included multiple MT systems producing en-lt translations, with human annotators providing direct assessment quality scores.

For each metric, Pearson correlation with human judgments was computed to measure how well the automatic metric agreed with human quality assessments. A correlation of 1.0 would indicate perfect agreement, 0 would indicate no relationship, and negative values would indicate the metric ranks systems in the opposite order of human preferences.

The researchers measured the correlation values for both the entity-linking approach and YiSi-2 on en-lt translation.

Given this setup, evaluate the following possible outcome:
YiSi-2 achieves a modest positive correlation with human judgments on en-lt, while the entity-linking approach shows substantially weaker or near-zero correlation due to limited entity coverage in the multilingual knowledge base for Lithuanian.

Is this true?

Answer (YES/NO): NO